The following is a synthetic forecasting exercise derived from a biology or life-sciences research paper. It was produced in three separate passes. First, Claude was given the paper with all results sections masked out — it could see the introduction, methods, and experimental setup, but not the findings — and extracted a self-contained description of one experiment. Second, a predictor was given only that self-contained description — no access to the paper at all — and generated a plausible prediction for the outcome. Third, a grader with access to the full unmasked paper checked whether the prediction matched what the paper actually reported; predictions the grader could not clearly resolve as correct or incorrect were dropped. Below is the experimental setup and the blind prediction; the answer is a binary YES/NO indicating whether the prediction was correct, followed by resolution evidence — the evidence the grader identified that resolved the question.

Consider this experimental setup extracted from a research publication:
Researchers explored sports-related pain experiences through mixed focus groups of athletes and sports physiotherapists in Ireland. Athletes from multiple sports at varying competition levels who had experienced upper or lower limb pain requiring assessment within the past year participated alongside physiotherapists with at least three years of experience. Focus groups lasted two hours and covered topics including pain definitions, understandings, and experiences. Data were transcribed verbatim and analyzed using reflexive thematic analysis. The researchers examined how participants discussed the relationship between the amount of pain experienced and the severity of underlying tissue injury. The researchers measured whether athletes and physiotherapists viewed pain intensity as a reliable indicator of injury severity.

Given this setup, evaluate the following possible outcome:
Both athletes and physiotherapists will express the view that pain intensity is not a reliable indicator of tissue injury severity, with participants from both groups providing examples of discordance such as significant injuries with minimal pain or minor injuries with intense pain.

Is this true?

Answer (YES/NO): NO